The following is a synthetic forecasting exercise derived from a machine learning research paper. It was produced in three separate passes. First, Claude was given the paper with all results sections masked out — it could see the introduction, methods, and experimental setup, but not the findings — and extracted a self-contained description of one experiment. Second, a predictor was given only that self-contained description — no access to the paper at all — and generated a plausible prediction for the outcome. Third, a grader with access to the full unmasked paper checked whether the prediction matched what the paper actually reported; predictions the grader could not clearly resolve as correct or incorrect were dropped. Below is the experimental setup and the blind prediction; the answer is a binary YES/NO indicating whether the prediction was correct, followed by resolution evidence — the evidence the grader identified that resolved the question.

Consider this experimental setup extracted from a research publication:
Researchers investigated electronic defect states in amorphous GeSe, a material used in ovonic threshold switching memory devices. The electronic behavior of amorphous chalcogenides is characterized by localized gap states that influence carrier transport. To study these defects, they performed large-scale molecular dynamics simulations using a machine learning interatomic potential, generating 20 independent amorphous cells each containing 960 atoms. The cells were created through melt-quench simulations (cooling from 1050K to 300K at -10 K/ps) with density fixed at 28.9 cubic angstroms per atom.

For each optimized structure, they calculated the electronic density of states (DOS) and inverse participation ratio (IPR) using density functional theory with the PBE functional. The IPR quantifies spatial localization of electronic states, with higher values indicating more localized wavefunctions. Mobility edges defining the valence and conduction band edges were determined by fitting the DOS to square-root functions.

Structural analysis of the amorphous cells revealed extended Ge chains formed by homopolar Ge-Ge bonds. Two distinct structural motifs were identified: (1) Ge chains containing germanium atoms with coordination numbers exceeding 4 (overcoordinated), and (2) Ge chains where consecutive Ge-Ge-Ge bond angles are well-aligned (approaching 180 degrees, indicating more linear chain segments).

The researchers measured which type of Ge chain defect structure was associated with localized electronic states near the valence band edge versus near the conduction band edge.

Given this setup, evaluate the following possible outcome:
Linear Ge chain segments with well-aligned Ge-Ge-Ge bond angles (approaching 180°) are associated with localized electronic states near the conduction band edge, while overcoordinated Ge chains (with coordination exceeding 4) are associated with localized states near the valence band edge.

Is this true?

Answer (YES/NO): YES